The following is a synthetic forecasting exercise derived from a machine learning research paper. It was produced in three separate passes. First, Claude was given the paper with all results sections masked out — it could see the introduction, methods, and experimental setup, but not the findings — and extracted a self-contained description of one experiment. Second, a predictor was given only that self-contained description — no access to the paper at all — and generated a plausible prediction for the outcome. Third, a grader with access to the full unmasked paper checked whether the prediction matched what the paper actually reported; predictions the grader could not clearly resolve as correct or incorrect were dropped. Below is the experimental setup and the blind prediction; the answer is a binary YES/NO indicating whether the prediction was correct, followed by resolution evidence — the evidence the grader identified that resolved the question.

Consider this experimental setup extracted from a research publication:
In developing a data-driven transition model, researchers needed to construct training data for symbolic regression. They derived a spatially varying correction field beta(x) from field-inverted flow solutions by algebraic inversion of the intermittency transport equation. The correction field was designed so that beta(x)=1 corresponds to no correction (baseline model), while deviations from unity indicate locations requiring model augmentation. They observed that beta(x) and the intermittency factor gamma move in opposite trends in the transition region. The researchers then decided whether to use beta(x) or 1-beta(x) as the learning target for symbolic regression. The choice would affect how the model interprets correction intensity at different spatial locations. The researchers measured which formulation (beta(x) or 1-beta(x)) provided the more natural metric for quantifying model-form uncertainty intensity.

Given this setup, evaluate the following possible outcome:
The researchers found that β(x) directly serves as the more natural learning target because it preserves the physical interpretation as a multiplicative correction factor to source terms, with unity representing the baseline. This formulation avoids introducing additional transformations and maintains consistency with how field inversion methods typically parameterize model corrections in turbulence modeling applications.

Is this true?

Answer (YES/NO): NO